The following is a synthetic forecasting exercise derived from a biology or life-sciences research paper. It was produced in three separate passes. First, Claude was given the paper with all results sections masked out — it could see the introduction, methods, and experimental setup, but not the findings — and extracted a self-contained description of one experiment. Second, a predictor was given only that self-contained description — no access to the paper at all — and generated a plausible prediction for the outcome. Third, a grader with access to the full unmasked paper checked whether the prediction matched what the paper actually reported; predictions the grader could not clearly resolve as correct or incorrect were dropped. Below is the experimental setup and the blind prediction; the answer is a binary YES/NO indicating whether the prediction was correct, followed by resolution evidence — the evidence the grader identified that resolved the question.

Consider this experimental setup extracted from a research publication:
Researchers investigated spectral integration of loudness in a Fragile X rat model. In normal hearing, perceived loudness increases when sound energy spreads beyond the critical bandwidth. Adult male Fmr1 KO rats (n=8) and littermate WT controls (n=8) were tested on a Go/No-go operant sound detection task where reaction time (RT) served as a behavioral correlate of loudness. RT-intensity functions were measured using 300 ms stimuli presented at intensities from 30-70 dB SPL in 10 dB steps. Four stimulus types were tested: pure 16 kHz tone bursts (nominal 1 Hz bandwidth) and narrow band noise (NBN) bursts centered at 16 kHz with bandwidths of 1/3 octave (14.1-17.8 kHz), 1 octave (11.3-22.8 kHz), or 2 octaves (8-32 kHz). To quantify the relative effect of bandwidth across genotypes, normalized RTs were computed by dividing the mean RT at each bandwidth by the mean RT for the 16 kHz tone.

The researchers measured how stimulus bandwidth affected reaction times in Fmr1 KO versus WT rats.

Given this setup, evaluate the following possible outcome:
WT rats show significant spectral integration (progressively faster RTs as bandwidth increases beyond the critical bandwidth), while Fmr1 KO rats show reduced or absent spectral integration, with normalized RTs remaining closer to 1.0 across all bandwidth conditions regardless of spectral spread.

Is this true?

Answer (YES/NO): NO